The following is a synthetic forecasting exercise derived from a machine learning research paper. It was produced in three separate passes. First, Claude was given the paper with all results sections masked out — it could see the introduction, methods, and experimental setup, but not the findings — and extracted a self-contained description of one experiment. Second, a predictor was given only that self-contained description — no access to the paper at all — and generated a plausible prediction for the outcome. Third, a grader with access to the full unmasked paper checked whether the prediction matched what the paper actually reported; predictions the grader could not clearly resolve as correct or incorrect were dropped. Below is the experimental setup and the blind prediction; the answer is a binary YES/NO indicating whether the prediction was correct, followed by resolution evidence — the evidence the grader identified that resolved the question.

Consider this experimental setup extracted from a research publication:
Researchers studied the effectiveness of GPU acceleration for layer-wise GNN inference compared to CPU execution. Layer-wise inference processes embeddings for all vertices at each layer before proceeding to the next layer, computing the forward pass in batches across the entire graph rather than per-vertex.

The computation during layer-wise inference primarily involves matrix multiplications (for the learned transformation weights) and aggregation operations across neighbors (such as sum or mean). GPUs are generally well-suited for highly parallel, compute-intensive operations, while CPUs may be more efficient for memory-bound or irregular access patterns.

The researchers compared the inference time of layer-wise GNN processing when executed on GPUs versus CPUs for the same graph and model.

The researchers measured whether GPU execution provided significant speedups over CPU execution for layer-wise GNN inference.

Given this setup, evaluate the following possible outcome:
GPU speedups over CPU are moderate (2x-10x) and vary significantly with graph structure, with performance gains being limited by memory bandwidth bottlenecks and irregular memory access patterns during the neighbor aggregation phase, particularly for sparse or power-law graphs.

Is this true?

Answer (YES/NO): NO